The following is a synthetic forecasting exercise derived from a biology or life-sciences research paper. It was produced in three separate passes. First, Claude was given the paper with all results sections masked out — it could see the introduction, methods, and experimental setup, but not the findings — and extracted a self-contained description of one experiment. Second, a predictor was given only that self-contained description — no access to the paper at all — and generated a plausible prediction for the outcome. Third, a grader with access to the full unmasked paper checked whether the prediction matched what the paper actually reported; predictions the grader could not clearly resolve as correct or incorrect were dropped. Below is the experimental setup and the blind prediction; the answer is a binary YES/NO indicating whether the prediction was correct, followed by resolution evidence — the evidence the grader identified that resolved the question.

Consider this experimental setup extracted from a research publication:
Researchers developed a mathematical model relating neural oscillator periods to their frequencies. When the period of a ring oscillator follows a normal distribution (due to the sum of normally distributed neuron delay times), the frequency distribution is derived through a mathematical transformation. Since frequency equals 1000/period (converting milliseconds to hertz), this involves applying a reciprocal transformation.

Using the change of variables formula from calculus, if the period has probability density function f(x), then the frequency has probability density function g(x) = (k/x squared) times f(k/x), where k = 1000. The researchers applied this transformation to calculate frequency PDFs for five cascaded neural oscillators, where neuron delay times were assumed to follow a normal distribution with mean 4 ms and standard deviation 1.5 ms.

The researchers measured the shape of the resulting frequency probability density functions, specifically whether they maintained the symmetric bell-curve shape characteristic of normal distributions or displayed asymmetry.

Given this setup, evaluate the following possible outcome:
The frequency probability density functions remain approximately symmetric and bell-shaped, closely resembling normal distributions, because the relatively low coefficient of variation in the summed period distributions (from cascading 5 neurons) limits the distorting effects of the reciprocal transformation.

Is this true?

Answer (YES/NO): NO